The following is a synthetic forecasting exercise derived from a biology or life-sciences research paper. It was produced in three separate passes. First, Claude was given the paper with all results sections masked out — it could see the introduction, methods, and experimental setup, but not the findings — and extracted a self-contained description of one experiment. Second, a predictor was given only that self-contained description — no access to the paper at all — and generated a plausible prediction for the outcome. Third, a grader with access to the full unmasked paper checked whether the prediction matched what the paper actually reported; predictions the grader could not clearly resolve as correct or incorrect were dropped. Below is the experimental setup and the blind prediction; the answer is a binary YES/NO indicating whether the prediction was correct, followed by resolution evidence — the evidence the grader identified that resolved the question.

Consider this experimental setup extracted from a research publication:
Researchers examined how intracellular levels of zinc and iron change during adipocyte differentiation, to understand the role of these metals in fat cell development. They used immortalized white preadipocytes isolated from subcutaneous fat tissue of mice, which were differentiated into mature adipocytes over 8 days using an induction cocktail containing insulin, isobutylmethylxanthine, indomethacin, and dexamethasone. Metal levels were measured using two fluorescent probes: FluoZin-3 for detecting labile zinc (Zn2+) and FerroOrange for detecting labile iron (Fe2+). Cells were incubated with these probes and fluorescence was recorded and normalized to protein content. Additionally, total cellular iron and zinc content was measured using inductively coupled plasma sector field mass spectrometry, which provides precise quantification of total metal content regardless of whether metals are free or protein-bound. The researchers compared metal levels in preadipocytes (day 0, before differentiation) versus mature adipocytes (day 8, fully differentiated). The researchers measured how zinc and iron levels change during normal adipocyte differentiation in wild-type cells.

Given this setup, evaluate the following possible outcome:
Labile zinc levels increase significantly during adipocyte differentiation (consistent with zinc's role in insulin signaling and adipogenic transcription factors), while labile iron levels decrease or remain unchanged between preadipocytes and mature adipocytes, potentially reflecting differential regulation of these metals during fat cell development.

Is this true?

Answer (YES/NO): NO